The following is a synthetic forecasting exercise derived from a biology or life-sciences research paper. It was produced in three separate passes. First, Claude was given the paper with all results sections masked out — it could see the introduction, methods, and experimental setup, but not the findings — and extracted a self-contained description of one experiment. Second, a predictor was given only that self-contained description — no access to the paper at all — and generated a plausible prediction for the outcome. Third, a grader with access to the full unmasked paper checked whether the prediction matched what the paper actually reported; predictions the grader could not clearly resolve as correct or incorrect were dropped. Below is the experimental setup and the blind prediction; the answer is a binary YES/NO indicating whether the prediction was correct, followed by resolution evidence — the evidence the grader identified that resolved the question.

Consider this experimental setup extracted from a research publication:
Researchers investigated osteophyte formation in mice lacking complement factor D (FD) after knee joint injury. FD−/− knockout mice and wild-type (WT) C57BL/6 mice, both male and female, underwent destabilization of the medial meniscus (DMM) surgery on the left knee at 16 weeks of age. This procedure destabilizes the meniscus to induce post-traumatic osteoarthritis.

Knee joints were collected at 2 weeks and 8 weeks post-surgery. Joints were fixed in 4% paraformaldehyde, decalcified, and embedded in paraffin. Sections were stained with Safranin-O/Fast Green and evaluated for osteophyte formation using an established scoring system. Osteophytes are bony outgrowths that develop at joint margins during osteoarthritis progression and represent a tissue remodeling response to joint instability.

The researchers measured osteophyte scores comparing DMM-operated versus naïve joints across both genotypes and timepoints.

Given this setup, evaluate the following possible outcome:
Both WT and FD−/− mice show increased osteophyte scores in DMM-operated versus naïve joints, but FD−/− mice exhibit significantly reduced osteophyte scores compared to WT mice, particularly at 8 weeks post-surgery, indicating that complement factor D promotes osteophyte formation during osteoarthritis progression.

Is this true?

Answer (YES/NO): NO